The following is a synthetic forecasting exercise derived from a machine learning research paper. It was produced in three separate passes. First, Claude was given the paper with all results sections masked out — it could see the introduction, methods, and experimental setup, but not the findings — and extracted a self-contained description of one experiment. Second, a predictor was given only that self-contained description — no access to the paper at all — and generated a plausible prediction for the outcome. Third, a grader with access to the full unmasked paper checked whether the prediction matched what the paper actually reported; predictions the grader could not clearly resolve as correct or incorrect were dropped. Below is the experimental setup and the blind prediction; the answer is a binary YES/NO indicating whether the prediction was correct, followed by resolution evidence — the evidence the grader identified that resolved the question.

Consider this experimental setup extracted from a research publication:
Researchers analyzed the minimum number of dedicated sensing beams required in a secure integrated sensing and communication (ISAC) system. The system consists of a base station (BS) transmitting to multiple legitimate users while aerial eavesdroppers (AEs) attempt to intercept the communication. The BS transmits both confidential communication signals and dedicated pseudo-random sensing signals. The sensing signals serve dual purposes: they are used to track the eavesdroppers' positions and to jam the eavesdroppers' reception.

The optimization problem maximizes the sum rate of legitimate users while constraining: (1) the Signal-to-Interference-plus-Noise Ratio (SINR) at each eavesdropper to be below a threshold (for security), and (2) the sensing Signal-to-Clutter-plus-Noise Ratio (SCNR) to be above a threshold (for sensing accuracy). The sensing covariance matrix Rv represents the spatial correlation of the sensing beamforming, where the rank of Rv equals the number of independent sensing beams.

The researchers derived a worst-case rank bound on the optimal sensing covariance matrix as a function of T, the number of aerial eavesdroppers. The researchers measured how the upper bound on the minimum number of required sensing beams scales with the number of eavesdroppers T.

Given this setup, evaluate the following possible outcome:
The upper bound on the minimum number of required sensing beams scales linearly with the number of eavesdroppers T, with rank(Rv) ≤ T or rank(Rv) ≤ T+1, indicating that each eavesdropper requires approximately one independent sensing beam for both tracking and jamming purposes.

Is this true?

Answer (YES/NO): NO